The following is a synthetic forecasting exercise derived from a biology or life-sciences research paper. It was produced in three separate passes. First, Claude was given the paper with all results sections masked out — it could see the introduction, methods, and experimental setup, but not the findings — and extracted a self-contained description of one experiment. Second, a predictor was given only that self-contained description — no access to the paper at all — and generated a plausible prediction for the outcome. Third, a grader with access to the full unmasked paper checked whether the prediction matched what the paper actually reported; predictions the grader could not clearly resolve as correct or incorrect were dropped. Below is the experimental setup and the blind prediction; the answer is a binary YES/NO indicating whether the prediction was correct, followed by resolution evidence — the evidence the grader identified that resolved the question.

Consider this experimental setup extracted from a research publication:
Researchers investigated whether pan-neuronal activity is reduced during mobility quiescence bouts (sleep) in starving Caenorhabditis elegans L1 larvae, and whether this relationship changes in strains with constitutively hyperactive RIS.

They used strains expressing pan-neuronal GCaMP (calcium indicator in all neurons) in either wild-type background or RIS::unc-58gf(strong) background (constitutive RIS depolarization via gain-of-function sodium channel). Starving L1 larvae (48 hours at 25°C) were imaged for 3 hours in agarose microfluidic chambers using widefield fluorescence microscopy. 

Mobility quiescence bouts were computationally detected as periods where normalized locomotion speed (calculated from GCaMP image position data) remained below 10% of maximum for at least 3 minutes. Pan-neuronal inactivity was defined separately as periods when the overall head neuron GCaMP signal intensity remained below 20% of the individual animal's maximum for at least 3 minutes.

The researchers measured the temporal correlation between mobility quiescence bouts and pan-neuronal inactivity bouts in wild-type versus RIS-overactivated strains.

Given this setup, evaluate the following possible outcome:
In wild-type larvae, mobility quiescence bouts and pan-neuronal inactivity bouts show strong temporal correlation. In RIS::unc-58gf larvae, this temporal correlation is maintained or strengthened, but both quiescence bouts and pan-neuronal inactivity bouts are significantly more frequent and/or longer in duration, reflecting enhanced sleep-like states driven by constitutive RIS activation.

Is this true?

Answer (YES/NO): NO